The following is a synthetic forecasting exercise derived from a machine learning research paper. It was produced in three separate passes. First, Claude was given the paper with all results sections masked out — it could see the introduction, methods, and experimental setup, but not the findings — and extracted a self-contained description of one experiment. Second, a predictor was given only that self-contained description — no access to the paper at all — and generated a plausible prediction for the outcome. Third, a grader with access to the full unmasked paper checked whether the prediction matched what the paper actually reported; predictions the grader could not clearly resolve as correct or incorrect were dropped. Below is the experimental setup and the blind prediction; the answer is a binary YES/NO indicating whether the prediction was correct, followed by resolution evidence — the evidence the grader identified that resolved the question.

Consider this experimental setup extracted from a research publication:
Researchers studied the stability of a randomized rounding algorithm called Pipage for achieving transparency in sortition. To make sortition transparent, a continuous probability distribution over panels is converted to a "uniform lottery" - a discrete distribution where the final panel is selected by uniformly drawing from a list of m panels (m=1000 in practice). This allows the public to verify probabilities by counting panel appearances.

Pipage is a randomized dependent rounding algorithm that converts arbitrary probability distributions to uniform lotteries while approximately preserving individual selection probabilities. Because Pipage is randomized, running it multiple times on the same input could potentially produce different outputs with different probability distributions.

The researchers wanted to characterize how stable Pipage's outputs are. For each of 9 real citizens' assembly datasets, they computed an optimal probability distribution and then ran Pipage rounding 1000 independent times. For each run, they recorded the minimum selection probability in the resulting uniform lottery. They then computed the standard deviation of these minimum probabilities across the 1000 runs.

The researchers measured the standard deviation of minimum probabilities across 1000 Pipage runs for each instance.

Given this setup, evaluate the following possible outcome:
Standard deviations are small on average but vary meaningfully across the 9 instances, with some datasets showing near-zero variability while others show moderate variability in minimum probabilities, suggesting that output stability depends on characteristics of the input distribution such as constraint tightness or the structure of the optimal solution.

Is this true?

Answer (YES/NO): NO